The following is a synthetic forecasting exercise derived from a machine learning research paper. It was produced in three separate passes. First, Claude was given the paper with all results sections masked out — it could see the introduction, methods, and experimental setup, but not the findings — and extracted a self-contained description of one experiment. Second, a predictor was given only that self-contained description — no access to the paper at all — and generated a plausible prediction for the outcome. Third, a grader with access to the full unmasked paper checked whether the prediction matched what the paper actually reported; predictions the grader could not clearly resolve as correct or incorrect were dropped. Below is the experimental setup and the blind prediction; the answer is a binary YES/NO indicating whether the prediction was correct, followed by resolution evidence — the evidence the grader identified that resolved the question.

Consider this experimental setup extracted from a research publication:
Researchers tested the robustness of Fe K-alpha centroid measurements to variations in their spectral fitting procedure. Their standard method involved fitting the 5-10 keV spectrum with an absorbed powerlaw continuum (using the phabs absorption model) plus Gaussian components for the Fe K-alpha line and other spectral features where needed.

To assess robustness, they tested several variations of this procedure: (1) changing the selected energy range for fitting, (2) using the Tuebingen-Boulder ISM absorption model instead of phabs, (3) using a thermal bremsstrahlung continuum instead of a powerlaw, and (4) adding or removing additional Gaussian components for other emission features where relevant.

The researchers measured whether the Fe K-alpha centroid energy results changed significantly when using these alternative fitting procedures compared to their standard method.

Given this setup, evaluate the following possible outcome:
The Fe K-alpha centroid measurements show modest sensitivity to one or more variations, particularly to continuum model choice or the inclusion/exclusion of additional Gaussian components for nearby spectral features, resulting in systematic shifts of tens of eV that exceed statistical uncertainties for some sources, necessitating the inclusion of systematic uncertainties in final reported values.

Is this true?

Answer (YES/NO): NO